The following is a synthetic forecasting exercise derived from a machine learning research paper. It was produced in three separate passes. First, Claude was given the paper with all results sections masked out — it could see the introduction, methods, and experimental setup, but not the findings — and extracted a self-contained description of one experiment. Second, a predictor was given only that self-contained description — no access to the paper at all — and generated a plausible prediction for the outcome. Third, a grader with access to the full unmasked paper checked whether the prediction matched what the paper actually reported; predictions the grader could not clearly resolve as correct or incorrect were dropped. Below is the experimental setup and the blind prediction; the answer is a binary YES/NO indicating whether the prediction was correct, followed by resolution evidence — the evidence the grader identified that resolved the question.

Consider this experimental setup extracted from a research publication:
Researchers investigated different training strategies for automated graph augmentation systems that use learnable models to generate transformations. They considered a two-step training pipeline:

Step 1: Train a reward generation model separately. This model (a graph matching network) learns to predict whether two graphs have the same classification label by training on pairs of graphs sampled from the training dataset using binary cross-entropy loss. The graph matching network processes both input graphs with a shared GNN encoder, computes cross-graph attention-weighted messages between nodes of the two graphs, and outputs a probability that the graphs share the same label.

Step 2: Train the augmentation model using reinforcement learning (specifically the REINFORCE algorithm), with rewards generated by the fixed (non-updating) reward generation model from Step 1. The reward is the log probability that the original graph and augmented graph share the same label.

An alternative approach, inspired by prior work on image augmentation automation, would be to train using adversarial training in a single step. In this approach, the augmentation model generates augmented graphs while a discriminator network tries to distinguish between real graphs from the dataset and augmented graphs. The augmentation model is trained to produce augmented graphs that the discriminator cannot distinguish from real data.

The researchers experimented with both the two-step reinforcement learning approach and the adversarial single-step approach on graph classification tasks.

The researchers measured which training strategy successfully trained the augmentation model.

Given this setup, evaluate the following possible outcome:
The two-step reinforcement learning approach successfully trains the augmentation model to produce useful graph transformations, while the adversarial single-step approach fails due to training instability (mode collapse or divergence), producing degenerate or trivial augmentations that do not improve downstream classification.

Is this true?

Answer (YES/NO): YES